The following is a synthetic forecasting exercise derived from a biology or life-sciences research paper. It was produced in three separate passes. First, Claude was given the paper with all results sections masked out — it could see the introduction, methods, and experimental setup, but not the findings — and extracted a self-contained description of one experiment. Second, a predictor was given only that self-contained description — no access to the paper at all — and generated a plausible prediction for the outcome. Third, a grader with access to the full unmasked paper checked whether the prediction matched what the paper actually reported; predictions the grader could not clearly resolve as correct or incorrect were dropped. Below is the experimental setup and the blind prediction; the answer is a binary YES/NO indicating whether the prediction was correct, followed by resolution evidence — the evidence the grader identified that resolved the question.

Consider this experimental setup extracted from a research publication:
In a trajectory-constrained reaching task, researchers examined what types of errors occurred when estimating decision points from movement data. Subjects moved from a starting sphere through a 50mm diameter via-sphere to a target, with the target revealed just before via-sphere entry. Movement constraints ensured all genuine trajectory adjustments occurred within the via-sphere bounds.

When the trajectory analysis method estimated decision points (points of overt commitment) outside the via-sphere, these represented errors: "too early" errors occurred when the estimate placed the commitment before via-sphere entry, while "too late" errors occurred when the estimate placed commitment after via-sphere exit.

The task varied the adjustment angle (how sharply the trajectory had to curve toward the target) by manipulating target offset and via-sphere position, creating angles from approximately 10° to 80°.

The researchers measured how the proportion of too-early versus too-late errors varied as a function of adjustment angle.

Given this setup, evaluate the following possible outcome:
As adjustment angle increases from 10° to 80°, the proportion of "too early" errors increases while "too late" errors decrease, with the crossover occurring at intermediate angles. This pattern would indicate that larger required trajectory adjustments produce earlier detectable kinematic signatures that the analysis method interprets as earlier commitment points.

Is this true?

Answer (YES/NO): NO